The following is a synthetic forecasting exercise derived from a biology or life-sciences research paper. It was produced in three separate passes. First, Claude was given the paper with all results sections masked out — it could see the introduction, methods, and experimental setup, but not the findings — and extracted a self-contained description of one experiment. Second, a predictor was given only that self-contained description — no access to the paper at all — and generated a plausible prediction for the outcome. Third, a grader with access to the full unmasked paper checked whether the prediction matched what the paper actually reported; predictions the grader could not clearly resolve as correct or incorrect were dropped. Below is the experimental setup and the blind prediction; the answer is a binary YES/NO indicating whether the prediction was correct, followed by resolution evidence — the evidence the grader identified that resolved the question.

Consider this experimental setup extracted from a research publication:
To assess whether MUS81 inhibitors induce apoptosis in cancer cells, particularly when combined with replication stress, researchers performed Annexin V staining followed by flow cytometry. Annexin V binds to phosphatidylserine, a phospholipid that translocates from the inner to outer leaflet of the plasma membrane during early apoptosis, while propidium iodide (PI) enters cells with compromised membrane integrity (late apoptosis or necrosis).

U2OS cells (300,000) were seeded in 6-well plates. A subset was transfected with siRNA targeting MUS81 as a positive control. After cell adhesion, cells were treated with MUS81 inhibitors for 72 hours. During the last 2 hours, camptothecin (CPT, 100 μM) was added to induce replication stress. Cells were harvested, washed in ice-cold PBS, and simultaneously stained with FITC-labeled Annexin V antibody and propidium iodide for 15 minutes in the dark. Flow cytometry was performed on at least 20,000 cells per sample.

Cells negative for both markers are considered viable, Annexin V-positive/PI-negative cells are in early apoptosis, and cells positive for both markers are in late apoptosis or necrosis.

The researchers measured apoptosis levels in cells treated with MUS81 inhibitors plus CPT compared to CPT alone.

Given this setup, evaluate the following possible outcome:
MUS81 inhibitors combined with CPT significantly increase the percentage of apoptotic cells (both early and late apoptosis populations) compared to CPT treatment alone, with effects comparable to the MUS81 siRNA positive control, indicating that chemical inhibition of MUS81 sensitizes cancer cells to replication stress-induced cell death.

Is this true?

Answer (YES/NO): NO